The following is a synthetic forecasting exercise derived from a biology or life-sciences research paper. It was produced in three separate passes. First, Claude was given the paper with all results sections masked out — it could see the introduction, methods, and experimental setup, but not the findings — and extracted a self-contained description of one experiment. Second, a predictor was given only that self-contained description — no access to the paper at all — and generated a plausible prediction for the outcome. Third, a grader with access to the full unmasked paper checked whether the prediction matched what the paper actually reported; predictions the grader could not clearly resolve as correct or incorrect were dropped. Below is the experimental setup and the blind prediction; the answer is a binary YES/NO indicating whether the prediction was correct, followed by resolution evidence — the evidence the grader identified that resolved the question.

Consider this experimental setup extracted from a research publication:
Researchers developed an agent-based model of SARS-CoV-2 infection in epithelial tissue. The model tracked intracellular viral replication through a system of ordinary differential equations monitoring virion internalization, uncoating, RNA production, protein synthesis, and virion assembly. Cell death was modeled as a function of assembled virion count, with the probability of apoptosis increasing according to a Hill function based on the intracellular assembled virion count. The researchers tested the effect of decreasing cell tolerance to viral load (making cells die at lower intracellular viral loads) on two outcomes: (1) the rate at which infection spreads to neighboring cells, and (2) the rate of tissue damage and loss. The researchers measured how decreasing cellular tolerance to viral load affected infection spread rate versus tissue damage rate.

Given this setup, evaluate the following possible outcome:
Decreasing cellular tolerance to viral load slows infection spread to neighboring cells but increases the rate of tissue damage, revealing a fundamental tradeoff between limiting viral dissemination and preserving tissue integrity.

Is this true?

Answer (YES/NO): NO